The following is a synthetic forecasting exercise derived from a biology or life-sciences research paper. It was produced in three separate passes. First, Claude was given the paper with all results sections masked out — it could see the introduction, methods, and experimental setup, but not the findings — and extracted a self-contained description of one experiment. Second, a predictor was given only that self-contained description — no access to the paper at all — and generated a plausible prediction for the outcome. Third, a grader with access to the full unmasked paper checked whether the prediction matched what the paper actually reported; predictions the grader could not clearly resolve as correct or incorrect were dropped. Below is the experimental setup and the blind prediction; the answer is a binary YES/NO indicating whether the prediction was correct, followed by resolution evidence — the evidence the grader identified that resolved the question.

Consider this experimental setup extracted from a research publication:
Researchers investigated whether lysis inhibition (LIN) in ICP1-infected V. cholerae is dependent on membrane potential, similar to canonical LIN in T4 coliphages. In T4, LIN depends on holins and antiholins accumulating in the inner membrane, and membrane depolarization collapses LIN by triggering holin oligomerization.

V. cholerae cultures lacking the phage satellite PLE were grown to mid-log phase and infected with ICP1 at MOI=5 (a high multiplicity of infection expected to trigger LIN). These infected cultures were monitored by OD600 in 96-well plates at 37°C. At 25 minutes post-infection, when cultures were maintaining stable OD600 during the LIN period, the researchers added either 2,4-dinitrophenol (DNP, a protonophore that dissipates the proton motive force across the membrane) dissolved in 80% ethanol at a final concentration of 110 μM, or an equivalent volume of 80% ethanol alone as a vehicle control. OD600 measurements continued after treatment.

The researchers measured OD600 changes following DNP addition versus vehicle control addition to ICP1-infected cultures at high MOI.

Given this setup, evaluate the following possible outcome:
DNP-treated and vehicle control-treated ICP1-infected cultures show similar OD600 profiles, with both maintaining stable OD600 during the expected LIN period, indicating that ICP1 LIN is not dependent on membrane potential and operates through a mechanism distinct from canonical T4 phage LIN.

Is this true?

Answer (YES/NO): NO